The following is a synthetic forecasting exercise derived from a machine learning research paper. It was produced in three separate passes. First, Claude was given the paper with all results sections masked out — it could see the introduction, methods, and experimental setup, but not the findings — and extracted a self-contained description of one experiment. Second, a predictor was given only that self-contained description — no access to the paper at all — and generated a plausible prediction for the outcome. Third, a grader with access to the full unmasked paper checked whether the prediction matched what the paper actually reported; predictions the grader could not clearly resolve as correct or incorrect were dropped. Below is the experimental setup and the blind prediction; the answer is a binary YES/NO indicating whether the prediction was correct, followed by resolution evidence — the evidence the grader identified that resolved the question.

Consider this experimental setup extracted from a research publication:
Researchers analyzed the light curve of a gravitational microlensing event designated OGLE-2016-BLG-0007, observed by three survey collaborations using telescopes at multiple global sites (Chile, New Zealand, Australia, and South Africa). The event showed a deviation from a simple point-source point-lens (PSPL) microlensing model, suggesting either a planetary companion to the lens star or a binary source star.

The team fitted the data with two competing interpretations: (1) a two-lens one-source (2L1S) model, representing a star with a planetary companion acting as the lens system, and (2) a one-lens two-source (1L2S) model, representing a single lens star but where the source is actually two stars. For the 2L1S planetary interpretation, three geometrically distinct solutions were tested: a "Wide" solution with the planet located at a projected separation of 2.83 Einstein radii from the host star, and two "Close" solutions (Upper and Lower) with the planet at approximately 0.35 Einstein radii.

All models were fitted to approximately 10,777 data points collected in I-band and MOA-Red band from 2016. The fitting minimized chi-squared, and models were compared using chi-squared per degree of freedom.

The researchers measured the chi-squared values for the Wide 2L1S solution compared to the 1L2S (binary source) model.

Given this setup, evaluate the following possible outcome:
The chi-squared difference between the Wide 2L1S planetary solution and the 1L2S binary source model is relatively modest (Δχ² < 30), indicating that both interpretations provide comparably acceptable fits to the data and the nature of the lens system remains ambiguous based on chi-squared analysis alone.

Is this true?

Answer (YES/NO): NO